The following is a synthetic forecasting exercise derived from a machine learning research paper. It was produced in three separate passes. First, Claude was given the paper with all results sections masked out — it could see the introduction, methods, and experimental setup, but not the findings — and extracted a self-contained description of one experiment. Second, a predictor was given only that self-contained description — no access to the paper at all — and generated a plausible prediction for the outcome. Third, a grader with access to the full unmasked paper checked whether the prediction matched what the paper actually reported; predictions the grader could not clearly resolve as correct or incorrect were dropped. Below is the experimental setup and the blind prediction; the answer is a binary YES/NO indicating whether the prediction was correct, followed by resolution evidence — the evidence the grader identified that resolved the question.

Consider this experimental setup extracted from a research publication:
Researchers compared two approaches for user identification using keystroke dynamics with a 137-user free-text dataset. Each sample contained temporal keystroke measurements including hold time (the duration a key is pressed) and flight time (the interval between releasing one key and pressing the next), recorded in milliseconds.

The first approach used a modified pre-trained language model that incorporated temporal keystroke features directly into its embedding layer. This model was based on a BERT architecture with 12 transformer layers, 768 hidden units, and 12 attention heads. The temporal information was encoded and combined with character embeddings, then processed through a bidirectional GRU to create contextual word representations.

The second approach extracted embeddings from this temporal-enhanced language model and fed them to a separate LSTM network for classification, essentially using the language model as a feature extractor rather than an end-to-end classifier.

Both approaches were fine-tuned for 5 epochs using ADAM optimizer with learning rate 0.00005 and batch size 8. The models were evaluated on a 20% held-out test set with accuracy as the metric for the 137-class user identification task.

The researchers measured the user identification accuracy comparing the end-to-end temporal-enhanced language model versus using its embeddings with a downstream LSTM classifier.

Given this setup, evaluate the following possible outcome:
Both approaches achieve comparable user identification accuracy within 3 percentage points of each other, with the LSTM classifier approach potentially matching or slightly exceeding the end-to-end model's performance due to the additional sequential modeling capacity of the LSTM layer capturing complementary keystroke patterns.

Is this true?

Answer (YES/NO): YES